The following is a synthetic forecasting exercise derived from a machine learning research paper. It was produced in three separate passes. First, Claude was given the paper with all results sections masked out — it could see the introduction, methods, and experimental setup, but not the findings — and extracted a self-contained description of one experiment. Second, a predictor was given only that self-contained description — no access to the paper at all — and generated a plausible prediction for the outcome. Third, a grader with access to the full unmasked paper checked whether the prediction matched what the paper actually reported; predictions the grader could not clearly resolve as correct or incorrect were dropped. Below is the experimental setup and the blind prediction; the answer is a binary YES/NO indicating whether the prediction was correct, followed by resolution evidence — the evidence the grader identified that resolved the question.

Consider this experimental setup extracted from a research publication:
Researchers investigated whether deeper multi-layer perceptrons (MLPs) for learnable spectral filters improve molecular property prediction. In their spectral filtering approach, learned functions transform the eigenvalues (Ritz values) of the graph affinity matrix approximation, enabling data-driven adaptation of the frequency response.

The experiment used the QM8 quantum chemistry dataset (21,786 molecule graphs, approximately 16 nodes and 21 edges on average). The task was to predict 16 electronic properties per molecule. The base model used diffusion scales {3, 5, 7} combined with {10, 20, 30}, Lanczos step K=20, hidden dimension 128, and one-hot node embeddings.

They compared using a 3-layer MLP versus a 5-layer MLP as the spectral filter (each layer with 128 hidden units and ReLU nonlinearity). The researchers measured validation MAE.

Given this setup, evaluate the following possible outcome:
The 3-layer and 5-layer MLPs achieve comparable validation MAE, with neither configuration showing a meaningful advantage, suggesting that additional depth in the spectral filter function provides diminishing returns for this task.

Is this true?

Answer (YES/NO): NO